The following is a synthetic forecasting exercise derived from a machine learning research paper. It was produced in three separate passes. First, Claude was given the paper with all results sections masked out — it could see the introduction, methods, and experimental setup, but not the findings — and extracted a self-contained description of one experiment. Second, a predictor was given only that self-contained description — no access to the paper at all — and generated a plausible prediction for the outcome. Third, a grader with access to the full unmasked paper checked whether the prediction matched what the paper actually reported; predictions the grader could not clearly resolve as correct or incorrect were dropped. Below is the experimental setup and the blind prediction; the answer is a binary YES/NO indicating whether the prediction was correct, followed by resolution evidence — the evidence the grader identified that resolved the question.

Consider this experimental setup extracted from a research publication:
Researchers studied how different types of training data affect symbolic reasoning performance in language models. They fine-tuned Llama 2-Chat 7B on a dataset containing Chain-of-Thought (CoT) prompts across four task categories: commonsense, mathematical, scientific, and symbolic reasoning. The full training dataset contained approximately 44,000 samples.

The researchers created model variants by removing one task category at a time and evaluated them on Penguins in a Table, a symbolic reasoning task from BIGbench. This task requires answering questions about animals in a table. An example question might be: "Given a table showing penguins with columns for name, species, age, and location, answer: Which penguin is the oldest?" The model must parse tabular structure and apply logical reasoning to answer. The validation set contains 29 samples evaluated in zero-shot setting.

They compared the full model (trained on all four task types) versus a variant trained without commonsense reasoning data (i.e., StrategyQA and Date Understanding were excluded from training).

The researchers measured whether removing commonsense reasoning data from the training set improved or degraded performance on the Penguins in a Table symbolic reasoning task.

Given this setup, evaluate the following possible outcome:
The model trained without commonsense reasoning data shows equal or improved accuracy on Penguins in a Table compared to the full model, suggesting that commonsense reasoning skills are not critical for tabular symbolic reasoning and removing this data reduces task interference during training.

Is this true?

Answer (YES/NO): YES